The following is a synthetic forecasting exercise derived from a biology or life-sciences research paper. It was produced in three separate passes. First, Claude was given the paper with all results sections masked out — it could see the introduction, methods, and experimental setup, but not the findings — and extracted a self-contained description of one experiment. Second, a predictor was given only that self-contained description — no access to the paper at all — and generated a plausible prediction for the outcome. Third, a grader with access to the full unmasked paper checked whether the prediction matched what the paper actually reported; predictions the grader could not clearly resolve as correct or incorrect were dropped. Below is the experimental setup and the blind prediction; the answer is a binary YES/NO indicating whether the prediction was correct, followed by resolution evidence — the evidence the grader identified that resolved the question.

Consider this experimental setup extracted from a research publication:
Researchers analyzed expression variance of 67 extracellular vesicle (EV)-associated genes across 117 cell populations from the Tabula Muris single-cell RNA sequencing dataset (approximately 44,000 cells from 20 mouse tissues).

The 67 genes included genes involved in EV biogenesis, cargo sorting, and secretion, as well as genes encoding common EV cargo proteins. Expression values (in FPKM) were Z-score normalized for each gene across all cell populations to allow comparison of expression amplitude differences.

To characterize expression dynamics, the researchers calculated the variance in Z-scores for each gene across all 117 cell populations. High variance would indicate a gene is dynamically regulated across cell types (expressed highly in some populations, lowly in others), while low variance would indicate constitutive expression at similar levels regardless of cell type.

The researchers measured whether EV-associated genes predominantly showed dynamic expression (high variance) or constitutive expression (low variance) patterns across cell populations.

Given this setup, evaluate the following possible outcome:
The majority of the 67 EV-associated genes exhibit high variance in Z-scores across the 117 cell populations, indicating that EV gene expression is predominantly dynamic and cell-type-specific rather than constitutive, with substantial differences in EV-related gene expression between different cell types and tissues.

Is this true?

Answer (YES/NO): NO